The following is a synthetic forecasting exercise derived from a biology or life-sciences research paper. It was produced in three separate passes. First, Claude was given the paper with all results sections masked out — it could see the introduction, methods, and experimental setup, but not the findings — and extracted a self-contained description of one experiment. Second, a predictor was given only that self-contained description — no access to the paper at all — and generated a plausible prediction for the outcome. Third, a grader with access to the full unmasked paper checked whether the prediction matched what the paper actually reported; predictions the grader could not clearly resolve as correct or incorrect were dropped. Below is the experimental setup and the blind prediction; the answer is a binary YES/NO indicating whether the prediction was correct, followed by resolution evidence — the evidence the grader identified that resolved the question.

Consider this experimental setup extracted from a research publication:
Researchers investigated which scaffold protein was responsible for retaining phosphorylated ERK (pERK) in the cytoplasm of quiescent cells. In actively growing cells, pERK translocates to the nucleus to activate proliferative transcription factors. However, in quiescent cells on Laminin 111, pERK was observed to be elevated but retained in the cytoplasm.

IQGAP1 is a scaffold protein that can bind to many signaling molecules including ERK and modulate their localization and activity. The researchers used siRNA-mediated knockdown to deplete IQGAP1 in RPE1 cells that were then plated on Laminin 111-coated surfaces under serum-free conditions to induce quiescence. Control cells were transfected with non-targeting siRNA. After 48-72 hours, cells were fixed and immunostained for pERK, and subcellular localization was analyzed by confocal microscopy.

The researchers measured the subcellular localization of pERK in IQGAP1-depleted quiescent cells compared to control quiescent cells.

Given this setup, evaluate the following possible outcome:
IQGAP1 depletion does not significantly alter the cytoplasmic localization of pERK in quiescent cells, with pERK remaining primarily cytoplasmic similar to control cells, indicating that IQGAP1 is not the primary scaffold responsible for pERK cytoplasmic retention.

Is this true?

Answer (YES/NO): NO